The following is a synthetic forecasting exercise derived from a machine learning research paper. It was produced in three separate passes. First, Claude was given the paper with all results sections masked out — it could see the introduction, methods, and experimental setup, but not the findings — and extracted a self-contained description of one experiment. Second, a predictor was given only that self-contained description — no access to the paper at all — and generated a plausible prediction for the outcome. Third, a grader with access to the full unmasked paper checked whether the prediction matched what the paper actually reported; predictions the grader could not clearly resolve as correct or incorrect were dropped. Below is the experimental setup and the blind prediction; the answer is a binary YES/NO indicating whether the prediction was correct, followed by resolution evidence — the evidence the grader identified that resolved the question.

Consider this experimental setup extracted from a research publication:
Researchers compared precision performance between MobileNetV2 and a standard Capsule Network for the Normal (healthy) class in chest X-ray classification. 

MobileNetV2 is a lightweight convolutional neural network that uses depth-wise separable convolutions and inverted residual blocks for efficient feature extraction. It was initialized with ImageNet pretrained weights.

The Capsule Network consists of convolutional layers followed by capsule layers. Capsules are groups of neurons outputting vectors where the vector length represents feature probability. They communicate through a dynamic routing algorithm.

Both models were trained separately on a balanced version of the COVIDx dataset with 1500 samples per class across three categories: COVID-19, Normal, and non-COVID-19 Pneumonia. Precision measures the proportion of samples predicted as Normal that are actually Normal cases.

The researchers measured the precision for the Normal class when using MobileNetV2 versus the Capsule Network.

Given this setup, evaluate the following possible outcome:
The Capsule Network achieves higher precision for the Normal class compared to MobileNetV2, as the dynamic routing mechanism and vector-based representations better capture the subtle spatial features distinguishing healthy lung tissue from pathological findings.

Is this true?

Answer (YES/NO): NO